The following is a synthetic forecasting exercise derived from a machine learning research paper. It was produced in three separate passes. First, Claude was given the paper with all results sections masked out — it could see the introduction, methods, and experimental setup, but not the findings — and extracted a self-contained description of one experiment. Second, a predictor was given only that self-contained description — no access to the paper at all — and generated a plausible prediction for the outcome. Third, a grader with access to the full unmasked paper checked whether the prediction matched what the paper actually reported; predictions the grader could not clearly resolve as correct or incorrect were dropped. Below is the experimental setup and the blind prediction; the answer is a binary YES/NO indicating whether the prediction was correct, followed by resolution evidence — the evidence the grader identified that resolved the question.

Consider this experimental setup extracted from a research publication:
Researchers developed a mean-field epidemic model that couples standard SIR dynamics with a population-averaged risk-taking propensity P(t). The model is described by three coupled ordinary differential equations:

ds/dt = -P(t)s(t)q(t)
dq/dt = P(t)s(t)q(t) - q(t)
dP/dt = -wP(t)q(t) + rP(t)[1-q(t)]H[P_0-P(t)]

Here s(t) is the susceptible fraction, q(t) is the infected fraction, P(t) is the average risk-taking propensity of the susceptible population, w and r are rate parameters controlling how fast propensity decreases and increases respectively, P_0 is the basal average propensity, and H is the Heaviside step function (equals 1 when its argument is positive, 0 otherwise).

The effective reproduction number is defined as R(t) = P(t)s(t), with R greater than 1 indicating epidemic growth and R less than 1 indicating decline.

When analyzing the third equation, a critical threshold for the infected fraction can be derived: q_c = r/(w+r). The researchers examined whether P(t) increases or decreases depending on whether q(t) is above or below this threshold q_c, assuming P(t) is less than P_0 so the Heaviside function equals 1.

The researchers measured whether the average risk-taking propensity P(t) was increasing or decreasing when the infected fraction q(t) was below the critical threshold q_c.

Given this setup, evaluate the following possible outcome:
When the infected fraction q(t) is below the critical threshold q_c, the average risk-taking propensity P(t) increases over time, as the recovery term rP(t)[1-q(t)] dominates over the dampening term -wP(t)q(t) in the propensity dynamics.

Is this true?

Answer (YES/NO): YES